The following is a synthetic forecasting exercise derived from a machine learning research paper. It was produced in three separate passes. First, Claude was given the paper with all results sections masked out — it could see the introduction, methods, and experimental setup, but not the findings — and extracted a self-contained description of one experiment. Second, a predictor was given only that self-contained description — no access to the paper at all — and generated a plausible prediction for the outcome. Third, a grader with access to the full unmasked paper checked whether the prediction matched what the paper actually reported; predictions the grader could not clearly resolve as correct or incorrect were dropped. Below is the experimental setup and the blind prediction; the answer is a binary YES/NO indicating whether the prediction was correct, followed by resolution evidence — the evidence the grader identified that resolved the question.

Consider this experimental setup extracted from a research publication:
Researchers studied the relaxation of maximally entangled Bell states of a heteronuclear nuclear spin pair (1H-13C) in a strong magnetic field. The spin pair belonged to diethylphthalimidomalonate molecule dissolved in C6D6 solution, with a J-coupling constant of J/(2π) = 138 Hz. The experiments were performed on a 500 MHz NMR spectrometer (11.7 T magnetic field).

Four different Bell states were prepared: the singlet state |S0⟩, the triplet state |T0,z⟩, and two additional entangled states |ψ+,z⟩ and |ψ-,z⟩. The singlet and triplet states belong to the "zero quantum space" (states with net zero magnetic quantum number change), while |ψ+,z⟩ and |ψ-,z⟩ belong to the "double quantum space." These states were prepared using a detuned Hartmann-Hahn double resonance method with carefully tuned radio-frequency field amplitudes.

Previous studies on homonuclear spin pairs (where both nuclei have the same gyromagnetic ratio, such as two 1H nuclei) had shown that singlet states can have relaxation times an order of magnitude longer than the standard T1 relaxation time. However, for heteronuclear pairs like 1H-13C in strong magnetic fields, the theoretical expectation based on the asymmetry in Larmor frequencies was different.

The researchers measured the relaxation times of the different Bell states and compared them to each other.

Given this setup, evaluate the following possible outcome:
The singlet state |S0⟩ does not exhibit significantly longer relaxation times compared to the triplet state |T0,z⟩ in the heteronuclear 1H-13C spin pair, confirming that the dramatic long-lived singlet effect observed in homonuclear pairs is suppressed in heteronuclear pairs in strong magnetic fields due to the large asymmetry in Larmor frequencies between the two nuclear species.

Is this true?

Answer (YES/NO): YES